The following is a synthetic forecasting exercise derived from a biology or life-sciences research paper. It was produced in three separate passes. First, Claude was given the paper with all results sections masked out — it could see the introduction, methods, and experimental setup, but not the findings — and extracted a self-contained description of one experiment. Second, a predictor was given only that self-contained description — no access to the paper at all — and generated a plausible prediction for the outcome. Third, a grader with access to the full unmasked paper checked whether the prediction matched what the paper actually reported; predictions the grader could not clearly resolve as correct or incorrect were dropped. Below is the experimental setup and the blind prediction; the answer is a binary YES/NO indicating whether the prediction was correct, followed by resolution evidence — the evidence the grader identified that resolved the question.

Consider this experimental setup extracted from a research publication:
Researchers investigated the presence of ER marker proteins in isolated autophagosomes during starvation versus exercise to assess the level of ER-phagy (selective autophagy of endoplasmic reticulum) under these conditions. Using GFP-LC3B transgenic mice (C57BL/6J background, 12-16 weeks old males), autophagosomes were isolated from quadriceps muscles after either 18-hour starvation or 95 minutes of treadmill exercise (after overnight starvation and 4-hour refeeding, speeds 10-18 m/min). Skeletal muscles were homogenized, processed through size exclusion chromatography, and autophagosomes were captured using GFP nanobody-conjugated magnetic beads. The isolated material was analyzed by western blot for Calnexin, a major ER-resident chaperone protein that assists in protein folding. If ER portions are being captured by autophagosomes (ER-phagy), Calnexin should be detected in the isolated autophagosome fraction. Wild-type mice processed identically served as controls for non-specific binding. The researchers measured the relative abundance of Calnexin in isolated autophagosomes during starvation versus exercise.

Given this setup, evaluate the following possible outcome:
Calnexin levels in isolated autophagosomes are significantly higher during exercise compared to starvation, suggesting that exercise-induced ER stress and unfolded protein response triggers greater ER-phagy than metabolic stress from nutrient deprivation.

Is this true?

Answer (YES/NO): NO